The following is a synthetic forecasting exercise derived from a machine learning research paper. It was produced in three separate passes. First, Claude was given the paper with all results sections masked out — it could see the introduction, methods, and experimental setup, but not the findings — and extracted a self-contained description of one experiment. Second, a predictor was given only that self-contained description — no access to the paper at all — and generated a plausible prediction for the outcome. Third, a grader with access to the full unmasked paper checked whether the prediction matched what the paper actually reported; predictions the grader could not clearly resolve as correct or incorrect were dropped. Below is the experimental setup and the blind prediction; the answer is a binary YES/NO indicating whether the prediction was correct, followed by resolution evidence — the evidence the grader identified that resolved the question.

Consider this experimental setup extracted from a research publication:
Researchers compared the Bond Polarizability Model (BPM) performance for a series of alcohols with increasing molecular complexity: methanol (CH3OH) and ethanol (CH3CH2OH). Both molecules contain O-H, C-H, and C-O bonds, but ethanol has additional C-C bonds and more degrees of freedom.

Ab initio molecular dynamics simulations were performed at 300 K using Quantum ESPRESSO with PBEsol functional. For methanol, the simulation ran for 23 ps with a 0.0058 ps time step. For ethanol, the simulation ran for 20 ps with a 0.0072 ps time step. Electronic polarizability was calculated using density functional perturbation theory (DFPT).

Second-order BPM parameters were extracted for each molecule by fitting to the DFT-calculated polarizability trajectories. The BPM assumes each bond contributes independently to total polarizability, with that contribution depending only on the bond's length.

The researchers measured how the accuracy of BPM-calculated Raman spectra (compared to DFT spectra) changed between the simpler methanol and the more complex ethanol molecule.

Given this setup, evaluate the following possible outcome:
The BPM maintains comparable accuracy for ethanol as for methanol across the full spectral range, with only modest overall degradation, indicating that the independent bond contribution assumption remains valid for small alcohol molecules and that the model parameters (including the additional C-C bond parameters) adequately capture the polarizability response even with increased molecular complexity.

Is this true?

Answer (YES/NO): NO